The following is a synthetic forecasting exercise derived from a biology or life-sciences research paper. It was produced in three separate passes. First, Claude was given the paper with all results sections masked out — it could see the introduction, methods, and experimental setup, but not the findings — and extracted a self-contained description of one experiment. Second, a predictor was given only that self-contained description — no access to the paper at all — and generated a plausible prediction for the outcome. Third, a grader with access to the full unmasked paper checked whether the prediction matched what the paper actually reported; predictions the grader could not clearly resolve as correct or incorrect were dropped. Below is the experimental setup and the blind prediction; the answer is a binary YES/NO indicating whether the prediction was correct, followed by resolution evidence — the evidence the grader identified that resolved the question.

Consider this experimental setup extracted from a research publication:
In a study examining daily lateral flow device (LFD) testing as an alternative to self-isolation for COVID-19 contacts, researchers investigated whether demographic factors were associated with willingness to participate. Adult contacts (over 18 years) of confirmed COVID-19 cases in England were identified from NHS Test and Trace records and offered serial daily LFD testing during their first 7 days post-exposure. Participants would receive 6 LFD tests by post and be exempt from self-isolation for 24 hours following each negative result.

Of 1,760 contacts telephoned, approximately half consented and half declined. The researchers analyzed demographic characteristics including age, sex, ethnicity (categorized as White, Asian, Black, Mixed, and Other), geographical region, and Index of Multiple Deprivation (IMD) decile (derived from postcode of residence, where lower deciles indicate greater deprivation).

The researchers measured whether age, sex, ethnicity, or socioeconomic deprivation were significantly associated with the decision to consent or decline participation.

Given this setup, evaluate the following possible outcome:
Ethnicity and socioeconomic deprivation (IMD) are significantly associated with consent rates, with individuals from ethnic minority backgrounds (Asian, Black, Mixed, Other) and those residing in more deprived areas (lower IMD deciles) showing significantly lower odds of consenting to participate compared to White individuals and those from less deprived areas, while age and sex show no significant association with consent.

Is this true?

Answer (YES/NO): NO